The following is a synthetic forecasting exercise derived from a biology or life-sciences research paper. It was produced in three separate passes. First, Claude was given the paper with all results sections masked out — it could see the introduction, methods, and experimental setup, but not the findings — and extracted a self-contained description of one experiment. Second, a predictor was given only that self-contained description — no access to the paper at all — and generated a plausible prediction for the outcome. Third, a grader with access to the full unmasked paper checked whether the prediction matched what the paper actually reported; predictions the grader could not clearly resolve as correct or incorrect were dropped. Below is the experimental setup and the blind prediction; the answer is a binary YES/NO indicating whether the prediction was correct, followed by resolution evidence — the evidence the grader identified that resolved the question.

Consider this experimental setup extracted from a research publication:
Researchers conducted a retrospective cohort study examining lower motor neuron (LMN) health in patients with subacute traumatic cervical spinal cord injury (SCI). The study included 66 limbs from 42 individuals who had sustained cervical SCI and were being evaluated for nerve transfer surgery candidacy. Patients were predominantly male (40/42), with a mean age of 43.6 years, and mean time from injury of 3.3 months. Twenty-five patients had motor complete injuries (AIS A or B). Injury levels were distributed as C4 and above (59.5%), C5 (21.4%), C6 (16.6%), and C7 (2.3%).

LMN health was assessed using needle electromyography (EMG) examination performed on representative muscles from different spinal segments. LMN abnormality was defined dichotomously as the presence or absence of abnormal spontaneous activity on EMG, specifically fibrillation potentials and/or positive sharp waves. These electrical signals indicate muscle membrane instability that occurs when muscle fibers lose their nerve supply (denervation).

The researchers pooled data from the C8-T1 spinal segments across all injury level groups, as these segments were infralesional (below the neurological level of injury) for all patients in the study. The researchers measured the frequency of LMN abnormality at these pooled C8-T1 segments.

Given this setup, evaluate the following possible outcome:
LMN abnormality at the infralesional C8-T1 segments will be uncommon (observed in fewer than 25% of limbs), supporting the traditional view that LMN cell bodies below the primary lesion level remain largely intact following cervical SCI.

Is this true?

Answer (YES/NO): NO